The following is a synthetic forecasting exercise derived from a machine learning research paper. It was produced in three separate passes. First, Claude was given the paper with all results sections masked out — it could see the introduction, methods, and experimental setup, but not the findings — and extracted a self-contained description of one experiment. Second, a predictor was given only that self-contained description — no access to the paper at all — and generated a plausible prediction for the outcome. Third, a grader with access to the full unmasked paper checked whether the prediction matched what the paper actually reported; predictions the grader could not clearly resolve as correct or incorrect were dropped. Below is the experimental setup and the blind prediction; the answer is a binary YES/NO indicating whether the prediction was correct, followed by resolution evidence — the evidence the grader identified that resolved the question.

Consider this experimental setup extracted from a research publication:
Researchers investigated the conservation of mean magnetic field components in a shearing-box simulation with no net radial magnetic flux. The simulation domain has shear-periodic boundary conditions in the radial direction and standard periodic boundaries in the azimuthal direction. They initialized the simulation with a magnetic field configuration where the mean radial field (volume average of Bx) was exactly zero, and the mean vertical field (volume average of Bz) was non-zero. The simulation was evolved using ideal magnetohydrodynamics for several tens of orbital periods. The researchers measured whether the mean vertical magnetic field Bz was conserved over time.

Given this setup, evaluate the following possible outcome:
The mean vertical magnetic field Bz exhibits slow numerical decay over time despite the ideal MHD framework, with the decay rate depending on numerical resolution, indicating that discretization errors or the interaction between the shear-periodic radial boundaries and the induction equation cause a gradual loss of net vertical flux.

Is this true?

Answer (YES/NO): NO